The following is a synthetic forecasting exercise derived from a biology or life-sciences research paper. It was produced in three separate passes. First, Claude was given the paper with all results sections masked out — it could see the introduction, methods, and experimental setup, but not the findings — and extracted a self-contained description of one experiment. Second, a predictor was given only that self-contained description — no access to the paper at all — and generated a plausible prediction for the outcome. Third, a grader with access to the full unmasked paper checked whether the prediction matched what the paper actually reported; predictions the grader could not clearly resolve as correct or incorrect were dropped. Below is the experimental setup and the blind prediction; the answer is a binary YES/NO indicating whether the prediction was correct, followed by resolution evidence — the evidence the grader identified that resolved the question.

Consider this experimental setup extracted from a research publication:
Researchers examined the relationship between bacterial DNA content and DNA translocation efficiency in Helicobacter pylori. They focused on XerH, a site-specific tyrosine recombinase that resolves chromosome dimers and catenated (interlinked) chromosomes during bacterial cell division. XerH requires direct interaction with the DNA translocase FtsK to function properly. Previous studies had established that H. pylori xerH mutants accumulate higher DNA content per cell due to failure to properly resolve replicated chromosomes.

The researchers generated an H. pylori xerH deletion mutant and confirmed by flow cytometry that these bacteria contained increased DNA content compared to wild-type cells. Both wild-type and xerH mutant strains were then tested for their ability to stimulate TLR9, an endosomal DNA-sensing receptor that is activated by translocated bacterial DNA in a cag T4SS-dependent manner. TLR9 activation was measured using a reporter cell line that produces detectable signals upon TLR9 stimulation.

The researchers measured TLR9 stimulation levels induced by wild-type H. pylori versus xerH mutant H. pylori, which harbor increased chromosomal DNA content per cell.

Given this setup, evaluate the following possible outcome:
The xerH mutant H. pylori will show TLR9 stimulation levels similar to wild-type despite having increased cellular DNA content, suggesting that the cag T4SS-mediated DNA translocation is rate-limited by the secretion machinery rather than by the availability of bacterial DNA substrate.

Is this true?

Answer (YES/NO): NO